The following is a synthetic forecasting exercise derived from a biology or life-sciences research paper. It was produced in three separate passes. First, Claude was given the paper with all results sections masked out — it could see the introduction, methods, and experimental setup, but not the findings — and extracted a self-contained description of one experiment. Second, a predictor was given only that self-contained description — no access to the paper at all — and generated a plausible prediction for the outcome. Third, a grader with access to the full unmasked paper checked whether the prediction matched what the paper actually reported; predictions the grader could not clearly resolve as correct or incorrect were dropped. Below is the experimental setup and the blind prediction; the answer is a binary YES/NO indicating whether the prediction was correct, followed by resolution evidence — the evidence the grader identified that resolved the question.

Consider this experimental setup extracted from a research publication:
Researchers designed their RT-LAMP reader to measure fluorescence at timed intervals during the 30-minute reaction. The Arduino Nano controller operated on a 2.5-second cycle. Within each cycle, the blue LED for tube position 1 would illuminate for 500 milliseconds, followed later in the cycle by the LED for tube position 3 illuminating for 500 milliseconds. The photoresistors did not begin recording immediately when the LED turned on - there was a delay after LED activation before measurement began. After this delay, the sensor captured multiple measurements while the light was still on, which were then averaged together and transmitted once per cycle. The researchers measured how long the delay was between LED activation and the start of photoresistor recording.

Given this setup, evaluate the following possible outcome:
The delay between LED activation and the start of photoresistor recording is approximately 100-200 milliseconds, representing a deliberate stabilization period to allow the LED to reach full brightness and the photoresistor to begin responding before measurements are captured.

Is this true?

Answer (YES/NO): YES